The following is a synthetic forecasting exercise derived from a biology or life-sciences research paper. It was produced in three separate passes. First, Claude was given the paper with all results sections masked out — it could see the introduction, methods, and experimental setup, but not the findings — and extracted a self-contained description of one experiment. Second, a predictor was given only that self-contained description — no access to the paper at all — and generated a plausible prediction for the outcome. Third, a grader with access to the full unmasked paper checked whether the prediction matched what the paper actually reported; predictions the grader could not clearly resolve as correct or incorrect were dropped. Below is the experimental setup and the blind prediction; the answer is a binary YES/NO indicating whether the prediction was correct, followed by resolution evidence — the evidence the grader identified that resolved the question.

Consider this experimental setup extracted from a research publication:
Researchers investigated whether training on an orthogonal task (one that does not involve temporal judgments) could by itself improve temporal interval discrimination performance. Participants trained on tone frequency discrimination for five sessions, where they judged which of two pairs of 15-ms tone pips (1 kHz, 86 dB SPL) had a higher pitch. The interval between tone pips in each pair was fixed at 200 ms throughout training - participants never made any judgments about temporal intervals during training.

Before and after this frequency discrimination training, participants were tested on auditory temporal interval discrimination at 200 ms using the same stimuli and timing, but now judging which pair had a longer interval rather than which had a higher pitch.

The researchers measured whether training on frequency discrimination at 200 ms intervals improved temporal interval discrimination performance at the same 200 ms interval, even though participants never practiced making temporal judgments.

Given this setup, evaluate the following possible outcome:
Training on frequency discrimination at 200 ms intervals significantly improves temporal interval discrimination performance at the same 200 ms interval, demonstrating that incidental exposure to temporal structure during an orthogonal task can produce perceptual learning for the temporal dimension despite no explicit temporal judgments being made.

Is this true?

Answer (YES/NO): NO